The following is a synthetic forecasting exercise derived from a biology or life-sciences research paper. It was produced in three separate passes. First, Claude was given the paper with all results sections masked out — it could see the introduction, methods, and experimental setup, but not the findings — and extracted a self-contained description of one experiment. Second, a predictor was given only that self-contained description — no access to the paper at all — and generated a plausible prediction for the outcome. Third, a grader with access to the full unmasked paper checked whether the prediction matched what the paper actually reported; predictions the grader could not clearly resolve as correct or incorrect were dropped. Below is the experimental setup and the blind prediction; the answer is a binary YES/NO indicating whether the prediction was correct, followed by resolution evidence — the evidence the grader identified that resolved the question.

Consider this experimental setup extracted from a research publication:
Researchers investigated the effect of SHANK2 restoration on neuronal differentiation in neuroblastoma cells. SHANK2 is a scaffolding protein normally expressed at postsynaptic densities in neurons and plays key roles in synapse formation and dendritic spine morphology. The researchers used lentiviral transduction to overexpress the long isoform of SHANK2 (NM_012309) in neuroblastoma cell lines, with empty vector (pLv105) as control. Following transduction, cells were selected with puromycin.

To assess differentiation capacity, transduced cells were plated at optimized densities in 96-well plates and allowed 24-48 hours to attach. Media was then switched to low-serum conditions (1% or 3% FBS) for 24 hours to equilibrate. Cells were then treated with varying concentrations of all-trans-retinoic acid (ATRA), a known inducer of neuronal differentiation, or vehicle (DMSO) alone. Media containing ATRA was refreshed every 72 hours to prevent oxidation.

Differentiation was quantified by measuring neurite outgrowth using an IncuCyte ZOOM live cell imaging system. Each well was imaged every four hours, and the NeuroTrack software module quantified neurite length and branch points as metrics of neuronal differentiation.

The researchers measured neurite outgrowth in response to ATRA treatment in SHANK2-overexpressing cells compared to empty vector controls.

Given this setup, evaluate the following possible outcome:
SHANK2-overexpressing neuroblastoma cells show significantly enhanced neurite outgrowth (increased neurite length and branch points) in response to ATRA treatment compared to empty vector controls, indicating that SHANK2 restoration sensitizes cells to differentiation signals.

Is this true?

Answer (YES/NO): YES